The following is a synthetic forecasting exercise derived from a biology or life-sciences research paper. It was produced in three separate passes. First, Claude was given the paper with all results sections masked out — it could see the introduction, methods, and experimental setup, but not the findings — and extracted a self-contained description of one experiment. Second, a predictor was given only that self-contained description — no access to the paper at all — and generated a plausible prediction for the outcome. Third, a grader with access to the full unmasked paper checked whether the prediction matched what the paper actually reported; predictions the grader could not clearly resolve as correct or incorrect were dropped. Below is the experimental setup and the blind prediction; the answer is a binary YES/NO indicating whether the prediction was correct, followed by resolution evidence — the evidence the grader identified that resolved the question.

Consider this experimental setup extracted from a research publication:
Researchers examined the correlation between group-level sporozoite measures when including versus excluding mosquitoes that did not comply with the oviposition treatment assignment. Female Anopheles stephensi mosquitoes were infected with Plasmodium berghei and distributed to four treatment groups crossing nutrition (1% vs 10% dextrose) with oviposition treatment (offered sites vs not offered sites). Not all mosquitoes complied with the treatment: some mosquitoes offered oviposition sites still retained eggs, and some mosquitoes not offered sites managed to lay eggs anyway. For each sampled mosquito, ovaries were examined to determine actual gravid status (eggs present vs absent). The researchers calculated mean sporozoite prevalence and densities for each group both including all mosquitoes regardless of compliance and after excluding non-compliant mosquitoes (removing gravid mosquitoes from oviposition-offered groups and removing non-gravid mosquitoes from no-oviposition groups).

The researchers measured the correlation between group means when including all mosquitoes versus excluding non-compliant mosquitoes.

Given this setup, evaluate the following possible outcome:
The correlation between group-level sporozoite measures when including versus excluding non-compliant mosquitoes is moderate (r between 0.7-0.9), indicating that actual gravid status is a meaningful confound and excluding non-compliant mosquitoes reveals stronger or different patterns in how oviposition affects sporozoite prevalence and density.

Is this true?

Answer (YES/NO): NO